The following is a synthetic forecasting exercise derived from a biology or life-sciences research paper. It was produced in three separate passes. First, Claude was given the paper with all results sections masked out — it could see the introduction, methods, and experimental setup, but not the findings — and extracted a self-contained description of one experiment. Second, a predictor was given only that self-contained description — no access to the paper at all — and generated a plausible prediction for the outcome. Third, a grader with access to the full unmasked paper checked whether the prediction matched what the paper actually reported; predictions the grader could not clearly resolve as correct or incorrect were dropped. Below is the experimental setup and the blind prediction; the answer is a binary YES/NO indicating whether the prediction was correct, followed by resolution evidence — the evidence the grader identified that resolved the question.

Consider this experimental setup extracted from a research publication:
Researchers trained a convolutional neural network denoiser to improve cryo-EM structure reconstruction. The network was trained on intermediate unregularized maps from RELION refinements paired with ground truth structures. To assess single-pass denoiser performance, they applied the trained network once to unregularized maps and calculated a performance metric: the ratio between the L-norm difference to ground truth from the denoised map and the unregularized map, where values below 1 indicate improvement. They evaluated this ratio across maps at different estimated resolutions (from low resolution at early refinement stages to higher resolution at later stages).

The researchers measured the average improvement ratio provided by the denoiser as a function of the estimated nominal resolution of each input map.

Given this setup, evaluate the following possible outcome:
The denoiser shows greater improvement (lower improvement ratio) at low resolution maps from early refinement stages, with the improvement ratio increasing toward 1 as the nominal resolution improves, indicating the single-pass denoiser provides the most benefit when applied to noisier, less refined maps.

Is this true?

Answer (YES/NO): NO